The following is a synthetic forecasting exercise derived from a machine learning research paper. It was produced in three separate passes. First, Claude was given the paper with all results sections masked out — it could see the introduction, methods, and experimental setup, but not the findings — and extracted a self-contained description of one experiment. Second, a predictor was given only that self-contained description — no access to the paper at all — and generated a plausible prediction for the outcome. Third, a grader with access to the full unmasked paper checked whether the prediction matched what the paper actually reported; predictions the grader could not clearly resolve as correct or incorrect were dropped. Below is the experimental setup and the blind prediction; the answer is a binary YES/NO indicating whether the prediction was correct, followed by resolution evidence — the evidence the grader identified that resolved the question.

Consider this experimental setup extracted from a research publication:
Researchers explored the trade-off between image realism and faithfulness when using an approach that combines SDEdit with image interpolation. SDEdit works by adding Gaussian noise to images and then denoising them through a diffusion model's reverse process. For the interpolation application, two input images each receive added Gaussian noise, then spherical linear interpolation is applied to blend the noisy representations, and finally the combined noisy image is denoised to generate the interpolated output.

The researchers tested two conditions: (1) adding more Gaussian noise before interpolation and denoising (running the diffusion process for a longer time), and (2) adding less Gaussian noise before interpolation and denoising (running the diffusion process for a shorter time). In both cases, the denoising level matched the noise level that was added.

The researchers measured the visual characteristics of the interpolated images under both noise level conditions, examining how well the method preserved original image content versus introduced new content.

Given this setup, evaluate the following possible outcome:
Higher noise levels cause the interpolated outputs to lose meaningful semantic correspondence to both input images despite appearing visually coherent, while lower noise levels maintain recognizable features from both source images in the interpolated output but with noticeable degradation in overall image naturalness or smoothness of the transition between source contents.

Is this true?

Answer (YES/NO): NO